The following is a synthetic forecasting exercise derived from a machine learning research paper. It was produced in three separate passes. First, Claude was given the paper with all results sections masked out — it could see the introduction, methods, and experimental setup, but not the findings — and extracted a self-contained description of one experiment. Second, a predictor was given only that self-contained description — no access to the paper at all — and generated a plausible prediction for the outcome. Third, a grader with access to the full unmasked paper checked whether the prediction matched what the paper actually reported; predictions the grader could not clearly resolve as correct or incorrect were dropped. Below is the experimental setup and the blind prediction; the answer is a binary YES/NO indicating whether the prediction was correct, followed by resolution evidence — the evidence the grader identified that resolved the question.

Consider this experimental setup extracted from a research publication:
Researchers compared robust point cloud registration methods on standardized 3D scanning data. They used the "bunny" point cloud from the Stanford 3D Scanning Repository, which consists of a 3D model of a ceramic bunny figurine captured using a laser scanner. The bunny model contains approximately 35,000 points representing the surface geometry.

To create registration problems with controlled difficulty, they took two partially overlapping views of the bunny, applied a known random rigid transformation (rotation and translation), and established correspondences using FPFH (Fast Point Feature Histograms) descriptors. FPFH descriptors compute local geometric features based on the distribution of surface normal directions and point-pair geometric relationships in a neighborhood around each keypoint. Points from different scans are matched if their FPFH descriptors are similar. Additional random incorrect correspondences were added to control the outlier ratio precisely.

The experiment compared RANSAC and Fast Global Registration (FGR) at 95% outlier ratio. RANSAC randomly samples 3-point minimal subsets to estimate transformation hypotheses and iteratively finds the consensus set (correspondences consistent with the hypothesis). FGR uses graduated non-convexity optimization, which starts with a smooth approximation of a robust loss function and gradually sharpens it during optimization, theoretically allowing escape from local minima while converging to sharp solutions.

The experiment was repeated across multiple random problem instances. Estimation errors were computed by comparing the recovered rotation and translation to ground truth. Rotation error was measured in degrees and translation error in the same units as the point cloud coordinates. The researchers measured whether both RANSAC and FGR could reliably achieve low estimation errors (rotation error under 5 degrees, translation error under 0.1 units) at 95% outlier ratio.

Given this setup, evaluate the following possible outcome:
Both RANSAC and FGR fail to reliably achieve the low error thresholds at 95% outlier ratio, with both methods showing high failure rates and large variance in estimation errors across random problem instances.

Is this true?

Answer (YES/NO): NO